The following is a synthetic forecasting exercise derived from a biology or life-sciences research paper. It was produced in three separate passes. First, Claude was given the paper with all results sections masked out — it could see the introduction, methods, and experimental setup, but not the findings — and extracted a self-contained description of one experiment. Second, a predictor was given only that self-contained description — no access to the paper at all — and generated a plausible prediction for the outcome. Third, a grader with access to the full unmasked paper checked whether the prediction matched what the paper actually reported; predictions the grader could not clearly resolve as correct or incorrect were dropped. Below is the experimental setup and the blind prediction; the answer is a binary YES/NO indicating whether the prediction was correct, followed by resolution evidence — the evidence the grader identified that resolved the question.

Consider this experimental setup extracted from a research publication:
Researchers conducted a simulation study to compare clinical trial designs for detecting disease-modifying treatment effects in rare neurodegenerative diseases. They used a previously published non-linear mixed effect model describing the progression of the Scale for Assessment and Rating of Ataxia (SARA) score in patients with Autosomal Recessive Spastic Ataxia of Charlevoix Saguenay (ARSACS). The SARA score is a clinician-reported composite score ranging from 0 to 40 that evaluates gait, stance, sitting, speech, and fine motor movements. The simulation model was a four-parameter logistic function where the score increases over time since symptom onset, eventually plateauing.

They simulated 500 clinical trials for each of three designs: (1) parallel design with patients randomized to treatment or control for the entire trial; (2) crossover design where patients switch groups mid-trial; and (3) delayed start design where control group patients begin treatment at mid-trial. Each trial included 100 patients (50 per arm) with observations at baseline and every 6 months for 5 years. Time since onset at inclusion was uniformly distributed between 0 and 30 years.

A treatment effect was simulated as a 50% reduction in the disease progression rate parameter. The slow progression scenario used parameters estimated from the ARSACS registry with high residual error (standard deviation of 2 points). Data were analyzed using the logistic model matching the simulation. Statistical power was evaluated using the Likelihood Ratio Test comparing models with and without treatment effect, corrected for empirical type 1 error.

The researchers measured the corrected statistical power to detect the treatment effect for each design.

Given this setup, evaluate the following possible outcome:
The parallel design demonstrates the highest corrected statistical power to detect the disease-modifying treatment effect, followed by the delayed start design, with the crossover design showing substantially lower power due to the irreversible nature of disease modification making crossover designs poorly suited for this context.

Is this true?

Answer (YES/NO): YES